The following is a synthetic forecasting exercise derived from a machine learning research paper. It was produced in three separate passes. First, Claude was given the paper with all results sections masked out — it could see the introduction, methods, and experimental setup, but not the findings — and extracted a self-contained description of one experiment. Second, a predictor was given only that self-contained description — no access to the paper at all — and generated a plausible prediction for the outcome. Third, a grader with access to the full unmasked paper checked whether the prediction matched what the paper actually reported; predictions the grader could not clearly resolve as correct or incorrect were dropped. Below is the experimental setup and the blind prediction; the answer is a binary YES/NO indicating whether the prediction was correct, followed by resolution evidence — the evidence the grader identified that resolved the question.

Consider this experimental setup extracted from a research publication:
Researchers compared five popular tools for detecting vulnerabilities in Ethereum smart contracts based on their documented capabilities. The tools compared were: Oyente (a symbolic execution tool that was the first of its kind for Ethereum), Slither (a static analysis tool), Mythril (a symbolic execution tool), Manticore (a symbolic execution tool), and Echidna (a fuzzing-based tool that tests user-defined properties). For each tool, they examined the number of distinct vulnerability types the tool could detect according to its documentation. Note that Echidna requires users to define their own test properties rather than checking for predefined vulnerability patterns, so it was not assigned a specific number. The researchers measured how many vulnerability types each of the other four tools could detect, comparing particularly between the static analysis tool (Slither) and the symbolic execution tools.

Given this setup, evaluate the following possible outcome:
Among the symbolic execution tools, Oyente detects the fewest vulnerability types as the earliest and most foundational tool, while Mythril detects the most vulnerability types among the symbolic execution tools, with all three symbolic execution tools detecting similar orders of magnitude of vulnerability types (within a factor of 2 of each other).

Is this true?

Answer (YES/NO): NO